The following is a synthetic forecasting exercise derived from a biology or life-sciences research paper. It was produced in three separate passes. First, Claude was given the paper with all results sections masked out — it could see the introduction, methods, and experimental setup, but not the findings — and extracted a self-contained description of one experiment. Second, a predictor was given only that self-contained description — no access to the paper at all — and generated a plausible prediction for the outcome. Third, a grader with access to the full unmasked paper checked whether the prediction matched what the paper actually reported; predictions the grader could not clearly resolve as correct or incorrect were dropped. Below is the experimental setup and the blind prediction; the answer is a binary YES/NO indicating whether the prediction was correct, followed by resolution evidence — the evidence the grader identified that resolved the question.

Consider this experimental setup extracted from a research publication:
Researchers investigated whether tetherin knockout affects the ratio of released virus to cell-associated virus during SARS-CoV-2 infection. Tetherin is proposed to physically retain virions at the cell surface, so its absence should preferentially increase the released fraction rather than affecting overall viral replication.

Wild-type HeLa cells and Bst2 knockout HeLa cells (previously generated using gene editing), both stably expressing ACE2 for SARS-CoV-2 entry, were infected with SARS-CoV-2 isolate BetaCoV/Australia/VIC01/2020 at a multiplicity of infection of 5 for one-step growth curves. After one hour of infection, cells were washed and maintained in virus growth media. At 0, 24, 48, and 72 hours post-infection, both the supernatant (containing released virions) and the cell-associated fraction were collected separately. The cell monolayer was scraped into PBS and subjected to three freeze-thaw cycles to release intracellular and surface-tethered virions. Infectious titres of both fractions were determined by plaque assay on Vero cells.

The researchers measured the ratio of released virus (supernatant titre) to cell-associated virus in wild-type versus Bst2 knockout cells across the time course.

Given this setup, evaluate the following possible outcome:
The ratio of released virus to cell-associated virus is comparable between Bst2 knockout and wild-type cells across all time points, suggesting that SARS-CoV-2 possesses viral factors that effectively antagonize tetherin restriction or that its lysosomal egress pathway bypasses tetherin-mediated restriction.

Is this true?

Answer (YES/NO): NO